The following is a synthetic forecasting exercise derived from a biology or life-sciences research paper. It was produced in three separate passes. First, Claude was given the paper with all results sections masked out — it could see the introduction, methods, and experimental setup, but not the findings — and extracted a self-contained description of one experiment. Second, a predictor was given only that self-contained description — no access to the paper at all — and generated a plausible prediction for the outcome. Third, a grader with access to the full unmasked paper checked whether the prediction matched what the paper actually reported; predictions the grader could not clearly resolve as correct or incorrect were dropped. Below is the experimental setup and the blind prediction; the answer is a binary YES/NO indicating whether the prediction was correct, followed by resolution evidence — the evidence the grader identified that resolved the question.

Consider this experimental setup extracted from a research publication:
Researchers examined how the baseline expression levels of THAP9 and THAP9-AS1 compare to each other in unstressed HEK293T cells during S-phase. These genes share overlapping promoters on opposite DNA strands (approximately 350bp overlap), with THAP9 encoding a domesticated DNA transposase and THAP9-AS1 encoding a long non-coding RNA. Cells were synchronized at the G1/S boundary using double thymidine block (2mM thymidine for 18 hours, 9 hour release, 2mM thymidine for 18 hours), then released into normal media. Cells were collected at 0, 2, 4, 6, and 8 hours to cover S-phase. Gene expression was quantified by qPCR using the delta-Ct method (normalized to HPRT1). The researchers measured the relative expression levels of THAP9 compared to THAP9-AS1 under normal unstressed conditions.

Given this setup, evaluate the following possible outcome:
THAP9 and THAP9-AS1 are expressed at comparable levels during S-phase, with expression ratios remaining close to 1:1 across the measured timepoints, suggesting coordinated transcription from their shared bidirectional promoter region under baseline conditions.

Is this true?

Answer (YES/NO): NO